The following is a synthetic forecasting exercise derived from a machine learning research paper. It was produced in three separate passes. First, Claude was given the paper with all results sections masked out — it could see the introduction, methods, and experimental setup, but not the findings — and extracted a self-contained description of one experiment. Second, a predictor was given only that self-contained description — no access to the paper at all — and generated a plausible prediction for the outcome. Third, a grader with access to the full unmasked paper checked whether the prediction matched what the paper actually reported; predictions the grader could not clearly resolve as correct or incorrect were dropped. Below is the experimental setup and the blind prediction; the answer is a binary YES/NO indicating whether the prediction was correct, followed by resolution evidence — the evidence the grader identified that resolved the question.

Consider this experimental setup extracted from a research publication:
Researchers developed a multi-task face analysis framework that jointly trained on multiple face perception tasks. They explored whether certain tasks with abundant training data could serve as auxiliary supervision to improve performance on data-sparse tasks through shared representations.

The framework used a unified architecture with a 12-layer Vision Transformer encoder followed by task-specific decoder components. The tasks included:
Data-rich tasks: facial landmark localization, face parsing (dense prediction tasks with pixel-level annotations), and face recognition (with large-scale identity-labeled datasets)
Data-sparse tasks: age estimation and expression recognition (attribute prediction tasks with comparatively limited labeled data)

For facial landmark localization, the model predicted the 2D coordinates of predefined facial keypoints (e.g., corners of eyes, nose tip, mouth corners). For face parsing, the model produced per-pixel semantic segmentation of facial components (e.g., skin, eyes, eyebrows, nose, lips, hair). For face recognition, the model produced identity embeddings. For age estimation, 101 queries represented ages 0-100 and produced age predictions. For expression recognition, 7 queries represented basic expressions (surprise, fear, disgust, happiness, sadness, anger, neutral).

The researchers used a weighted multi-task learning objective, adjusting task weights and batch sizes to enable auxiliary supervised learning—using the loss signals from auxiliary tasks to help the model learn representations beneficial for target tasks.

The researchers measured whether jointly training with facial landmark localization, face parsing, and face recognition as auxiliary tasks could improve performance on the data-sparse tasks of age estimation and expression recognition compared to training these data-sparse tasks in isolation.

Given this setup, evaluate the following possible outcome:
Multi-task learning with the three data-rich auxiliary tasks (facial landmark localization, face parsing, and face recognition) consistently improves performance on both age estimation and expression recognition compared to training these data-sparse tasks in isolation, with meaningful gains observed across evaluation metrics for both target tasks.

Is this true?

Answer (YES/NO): YES